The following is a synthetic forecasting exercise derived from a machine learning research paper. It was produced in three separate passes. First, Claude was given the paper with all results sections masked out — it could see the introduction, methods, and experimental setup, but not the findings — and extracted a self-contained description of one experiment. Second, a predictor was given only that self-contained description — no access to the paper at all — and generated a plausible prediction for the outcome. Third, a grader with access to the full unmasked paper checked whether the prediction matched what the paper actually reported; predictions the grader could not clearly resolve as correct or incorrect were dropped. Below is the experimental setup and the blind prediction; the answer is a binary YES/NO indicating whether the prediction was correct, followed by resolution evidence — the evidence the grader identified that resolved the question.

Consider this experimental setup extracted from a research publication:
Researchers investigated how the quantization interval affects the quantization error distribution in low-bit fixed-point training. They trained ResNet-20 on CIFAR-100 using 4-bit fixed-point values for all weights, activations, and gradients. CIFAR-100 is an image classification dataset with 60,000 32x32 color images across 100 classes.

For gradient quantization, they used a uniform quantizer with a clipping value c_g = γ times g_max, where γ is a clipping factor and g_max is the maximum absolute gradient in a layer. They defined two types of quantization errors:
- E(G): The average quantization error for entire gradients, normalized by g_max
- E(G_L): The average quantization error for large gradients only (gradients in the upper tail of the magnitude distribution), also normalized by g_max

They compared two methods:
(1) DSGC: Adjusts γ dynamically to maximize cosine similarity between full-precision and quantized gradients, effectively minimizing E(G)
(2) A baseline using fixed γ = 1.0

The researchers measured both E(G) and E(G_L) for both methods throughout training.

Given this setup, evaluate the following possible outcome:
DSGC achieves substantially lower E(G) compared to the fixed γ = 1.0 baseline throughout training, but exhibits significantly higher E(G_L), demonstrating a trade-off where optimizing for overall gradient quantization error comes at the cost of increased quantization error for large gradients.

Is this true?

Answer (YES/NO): YES